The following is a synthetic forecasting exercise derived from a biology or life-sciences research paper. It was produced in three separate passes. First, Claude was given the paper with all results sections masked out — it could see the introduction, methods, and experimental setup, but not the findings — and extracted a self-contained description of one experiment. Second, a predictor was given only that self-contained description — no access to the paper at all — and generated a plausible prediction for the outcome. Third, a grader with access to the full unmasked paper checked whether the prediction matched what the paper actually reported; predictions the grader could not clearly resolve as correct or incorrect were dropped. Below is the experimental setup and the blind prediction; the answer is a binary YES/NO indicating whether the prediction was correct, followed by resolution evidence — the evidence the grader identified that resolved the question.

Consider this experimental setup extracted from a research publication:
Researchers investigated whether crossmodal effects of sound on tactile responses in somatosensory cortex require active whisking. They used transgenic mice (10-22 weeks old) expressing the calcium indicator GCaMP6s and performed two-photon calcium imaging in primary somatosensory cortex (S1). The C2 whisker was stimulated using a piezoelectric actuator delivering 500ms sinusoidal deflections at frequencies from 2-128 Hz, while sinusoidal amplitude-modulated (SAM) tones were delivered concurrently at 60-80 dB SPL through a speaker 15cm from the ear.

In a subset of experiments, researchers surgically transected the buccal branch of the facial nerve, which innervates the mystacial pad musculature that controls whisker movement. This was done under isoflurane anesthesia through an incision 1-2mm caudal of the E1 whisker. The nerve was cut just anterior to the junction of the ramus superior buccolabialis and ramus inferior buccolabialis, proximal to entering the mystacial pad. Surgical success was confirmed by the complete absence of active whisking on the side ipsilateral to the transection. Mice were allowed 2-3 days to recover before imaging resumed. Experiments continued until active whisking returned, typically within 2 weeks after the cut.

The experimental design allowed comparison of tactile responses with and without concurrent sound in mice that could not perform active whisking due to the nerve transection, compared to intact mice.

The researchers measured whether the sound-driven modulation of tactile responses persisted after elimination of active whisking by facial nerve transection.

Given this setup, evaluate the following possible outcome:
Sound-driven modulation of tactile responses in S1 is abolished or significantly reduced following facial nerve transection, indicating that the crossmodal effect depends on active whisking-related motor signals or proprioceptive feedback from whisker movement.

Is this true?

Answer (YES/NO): NO